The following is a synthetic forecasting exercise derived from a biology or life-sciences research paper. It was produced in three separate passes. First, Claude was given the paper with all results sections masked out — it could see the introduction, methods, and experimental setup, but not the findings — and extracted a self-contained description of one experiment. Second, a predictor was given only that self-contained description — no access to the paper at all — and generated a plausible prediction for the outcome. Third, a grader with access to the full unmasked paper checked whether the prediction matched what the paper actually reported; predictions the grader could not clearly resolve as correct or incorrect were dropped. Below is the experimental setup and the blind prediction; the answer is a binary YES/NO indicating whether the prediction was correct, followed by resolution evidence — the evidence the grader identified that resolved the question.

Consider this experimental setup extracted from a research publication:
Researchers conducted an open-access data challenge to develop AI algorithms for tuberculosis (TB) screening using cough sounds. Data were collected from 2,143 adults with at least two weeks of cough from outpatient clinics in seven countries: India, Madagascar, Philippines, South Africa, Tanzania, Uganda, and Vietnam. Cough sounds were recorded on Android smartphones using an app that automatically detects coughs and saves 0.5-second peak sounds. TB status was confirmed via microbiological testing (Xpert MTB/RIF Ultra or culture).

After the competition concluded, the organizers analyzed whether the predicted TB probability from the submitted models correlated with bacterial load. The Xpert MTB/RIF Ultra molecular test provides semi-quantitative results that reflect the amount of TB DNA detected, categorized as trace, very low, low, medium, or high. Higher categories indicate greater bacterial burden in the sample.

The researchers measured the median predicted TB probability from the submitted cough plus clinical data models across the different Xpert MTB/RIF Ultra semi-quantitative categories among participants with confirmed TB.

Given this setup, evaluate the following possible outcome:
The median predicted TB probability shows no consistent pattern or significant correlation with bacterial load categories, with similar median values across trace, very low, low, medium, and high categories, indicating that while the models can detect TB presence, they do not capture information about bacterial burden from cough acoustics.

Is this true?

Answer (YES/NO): NO